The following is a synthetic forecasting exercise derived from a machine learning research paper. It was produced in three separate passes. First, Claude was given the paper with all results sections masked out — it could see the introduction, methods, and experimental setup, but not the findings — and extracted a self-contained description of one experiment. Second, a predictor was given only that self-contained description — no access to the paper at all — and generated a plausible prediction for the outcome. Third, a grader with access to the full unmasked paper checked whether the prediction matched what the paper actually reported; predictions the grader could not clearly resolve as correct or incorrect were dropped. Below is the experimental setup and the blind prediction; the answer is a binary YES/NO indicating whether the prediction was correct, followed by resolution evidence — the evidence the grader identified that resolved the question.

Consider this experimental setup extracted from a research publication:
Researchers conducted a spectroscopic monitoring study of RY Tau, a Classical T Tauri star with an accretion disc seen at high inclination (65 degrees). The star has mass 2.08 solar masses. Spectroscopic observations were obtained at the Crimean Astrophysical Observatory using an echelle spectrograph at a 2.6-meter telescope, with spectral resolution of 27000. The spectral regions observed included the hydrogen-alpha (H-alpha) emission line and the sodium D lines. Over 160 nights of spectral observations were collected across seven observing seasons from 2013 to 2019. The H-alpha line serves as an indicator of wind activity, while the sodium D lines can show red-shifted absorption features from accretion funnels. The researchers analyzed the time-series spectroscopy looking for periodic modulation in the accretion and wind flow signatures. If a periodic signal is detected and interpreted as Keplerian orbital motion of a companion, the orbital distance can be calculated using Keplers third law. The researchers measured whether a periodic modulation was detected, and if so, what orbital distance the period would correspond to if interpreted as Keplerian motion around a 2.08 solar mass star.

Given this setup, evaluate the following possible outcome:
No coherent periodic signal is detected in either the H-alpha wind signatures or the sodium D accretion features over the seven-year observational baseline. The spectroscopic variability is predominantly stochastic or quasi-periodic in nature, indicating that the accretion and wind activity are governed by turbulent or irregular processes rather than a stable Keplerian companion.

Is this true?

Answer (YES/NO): NO